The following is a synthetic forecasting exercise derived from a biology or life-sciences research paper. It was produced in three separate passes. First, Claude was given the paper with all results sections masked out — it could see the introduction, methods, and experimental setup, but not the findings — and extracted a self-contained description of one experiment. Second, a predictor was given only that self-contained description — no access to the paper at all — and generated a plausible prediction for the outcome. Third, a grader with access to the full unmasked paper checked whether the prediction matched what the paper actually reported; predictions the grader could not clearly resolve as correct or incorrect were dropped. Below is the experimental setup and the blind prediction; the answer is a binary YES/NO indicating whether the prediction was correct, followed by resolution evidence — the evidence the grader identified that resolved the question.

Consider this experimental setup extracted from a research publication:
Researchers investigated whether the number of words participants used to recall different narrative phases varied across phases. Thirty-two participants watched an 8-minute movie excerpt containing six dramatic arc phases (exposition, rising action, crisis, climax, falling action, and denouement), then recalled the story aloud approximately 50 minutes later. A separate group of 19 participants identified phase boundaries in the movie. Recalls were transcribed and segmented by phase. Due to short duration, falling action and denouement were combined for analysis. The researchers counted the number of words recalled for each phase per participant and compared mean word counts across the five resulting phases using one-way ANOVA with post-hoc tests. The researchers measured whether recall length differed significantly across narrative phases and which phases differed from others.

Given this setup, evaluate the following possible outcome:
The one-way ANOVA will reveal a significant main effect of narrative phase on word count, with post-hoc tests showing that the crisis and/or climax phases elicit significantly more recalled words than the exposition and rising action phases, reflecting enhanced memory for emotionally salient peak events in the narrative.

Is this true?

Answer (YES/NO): NO